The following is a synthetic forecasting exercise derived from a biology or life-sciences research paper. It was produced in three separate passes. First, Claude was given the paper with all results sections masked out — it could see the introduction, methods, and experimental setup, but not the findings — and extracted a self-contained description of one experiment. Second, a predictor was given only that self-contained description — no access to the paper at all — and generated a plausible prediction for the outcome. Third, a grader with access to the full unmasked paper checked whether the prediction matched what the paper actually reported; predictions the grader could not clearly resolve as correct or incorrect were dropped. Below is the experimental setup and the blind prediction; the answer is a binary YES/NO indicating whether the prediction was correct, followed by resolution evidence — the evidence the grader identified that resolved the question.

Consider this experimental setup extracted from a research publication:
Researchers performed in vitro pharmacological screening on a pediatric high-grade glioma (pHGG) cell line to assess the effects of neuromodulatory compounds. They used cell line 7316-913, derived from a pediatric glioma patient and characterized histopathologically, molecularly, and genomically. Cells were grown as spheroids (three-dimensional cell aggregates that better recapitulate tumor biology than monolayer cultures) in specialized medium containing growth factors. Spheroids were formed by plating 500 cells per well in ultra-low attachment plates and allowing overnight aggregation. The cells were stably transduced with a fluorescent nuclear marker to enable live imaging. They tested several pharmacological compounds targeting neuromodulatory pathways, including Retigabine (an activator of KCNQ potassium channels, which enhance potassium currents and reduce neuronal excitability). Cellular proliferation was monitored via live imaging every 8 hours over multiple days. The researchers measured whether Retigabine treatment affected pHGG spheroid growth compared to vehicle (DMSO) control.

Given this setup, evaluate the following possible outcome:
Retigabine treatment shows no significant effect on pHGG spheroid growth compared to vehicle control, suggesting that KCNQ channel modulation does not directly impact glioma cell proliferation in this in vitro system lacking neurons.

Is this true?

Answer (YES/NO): NO